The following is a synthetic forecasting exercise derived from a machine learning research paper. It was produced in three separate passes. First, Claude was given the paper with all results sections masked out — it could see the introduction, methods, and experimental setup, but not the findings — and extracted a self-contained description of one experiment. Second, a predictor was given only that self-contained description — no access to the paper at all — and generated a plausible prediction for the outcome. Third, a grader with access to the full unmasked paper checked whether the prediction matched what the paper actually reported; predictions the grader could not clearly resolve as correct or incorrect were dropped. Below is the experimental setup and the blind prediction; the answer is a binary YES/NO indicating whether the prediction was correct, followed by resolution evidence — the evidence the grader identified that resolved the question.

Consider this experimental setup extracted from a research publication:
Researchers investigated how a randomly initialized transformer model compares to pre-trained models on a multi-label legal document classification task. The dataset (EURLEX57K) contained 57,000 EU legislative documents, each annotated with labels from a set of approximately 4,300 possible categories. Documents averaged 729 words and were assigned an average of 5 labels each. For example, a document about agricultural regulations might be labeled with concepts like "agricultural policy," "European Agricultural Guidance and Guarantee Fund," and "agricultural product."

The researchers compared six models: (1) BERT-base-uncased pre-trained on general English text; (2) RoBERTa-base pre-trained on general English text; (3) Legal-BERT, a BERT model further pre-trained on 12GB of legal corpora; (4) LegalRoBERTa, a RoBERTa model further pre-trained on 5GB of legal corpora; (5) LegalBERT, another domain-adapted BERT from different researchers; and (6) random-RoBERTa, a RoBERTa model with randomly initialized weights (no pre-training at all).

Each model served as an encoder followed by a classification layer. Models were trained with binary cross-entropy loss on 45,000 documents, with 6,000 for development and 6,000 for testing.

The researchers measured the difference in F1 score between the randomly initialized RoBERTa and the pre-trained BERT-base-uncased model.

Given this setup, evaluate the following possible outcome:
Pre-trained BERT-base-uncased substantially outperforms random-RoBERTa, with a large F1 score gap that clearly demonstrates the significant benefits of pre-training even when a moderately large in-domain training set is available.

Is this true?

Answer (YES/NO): NO